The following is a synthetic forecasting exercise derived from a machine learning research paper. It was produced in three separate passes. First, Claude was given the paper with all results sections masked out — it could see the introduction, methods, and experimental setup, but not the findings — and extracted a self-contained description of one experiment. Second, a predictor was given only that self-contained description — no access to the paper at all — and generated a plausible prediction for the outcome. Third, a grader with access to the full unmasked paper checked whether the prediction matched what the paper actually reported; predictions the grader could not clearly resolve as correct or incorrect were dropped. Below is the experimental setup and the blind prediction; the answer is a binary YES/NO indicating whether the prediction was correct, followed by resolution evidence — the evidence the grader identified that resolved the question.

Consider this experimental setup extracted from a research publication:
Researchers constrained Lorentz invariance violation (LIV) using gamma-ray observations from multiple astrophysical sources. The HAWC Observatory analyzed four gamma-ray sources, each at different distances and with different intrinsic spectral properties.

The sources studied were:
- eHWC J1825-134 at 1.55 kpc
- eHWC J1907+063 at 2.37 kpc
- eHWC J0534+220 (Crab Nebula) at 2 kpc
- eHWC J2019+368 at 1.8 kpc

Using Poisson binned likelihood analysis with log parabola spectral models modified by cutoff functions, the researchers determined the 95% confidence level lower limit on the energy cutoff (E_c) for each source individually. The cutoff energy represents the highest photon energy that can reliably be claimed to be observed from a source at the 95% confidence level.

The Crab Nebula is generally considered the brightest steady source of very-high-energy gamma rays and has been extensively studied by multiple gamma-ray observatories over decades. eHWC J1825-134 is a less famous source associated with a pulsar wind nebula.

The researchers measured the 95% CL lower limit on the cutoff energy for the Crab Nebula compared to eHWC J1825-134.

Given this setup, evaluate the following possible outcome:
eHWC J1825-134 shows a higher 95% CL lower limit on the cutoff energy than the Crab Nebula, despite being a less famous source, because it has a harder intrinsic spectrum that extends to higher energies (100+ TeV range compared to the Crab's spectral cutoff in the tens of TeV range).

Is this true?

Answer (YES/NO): NO